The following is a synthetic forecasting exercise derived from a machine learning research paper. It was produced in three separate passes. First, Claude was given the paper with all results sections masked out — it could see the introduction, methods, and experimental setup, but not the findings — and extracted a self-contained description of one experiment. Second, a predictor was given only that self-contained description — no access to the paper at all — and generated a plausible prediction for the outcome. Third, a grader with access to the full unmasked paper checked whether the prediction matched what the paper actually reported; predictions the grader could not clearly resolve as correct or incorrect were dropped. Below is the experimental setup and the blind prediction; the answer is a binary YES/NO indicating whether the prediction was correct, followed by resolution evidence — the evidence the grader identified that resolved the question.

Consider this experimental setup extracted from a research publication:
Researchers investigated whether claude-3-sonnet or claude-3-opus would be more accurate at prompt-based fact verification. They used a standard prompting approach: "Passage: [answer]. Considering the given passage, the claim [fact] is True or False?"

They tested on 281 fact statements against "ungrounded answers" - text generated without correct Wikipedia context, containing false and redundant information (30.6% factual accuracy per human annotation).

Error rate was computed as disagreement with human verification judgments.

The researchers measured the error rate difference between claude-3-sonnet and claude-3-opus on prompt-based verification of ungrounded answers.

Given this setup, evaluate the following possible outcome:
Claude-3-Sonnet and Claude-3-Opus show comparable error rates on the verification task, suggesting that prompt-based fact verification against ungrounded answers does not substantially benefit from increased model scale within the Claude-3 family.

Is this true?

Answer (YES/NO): YES